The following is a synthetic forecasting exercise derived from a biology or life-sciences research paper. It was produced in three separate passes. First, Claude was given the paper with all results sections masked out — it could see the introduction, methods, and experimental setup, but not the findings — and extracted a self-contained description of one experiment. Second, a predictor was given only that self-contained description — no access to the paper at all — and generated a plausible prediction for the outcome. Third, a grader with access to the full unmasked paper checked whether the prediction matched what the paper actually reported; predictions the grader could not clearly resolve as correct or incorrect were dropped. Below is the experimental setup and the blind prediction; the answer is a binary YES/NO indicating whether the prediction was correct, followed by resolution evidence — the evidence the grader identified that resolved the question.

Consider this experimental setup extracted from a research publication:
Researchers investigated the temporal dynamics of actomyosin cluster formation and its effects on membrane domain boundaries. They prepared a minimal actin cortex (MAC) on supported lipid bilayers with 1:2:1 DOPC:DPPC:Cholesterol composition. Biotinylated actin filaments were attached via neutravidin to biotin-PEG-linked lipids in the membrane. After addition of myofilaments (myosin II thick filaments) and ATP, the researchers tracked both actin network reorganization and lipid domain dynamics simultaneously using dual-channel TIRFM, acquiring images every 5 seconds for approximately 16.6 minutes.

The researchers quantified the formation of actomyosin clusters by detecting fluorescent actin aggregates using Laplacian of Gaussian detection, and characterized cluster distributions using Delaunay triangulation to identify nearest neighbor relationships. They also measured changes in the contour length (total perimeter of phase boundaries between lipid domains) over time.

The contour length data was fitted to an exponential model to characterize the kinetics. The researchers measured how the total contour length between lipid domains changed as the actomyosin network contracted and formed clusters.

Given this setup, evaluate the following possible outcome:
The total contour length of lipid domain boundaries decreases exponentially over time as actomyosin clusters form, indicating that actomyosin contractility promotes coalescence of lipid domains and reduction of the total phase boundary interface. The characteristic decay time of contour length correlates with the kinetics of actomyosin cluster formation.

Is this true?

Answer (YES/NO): NO